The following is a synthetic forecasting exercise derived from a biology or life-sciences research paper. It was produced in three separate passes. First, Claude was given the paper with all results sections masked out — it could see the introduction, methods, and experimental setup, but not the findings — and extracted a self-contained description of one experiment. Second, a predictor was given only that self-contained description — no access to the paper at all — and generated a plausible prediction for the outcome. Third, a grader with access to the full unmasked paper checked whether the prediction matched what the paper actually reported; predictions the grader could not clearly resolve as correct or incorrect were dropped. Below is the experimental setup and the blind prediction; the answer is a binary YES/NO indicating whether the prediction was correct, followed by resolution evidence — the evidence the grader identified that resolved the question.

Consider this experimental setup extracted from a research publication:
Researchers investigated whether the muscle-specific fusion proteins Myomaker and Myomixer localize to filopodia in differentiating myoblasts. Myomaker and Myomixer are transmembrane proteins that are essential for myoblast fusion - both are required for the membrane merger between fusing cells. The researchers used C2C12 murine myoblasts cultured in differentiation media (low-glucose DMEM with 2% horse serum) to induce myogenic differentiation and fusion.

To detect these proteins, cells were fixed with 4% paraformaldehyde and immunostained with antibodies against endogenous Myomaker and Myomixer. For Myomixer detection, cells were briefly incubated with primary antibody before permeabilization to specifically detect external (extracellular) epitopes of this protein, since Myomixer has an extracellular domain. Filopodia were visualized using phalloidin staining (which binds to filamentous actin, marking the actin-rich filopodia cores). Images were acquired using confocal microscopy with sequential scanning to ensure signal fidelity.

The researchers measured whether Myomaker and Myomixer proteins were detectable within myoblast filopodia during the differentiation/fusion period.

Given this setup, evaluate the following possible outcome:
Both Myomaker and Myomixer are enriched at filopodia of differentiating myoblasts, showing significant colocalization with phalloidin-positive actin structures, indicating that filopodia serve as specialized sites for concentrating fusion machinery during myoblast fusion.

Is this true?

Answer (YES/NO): NO